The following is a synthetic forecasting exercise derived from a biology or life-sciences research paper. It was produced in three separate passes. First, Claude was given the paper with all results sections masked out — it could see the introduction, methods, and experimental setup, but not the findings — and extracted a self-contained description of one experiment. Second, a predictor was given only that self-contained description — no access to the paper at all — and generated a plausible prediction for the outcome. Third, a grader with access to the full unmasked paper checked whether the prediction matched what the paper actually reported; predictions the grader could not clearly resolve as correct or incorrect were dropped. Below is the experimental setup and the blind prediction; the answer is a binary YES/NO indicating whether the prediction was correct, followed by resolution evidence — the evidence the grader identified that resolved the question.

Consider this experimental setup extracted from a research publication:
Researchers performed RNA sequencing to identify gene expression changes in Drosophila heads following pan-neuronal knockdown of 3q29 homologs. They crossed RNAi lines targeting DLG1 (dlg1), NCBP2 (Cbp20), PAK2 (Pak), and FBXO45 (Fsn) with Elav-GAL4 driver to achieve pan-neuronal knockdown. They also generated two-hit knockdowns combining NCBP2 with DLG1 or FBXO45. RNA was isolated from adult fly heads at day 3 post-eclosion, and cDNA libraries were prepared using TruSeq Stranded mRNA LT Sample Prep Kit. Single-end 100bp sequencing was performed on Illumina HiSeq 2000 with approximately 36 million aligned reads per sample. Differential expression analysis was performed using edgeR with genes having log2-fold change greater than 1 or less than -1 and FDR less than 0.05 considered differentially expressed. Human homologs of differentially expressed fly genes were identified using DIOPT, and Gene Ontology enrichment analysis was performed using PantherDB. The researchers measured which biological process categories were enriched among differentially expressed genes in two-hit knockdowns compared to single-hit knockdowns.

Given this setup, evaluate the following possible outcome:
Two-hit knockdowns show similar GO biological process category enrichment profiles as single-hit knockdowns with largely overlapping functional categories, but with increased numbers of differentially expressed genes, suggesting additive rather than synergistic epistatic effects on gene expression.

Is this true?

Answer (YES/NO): NO